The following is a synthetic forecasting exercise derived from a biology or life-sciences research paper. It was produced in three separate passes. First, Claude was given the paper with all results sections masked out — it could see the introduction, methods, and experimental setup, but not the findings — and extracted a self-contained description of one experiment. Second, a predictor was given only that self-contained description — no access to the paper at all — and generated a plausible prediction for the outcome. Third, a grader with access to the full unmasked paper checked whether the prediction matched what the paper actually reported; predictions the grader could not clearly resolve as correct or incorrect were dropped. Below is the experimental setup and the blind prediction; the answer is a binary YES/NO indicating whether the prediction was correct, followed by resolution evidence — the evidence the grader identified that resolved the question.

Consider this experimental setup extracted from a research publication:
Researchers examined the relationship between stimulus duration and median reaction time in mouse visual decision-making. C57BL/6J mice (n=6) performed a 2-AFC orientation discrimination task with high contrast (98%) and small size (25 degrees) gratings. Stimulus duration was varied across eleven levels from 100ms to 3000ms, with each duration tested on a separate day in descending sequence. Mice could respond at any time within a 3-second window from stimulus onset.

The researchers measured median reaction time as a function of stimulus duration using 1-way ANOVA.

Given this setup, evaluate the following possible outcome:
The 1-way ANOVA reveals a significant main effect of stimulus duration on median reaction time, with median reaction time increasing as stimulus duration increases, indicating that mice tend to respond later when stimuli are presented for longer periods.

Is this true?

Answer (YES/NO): NO